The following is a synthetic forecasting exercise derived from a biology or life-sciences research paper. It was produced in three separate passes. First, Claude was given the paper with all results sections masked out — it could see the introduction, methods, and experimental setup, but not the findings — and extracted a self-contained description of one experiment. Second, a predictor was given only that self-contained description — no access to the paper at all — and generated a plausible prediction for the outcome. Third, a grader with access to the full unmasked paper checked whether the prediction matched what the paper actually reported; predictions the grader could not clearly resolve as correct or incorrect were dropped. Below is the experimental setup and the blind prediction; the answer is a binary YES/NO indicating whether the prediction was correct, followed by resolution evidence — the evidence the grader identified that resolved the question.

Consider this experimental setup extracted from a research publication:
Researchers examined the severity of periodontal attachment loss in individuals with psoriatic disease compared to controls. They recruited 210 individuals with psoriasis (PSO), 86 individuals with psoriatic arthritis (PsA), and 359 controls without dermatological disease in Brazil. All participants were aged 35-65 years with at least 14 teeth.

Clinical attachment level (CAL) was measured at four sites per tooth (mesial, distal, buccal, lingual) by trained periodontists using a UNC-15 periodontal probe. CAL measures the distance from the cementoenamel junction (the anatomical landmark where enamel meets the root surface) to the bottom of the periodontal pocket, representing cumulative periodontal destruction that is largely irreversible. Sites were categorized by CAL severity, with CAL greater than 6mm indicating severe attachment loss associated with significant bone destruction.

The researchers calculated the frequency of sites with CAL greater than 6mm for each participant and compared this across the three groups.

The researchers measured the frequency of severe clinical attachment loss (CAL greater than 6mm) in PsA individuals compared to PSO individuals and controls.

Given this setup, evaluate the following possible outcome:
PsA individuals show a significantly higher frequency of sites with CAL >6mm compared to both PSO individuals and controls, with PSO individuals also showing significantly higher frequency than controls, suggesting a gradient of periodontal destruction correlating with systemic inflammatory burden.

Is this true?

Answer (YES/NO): NO